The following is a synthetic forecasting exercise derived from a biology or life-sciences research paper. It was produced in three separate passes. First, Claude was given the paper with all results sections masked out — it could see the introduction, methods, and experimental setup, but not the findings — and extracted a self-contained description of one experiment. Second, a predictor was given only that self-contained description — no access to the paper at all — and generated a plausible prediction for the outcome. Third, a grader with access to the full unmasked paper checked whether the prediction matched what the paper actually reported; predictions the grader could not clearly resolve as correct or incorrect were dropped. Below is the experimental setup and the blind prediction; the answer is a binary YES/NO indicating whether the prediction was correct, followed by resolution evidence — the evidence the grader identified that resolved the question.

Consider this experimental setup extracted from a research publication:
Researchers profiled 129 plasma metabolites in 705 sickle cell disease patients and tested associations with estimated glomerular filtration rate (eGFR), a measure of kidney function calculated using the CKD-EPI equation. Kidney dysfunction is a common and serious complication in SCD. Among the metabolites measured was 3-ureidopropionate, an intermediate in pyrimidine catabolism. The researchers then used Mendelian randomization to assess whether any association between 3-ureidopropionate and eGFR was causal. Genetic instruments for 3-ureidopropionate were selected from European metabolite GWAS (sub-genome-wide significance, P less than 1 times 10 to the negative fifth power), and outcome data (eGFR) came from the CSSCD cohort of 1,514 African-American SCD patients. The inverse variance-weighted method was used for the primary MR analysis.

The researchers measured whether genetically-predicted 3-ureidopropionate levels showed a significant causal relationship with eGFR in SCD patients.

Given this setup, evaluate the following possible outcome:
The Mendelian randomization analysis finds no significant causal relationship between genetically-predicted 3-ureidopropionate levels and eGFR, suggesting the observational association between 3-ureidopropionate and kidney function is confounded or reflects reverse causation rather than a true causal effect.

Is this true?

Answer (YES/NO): NO